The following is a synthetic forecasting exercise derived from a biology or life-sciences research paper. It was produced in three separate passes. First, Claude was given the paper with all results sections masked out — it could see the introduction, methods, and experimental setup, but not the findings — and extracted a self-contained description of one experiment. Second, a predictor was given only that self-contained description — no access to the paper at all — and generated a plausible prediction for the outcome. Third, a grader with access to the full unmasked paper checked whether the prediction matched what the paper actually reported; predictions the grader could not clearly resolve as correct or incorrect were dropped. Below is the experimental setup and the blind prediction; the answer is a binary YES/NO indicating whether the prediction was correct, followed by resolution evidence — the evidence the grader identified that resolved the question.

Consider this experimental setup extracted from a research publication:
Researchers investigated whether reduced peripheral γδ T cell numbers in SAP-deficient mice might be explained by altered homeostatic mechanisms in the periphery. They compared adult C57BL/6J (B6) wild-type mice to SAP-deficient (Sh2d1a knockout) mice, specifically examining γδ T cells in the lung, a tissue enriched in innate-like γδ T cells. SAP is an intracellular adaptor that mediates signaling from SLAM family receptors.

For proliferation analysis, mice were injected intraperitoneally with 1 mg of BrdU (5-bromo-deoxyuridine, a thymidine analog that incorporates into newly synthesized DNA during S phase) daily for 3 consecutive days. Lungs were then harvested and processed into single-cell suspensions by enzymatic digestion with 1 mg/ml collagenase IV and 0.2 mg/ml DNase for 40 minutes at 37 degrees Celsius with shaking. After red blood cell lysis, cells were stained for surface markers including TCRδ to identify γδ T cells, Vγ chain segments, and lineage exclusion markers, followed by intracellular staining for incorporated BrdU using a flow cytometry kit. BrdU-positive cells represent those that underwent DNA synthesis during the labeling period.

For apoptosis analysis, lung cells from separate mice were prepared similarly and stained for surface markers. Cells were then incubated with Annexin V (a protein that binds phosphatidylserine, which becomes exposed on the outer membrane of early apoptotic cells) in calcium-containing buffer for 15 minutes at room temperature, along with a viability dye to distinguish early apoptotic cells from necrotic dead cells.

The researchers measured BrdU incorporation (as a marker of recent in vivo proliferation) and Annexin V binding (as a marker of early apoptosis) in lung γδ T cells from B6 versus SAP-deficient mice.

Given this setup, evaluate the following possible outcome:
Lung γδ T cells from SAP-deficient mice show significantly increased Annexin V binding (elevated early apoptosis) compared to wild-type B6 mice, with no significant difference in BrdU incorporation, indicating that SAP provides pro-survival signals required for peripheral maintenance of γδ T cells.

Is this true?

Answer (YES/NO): NO